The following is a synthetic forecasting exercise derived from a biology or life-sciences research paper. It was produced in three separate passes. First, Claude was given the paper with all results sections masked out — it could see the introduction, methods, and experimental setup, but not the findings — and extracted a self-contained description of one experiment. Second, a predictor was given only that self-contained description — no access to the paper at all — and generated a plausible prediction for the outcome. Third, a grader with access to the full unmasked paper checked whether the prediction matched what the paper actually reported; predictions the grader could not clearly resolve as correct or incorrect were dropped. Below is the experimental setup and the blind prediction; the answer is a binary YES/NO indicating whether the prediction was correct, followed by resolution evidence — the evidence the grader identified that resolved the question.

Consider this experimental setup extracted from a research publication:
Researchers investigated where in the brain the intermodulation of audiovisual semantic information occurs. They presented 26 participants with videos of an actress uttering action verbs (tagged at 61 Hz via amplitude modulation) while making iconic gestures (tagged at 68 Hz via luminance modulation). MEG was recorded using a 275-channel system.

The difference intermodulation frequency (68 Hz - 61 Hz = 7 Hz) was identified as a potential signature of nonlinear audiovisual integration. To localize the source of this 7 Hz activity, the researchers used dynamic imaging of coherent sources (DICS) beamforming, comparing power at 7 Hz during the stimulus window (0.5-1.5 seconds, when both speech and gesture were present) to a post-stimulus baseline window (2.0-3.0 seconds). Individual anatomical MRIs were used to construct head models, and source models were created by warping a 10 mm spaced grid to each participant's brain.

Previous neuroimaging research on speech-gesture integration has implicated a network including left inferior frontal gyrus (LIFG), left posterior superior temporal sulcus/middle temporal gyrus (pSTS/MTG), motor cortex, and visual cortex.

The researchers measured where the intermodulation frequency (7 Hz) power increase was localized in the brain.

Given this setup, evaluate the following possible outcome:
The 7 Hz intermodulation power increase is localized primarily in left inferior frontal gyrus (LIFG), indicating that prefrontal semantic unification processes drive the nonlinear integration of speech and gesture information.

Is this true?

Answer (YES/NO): NO